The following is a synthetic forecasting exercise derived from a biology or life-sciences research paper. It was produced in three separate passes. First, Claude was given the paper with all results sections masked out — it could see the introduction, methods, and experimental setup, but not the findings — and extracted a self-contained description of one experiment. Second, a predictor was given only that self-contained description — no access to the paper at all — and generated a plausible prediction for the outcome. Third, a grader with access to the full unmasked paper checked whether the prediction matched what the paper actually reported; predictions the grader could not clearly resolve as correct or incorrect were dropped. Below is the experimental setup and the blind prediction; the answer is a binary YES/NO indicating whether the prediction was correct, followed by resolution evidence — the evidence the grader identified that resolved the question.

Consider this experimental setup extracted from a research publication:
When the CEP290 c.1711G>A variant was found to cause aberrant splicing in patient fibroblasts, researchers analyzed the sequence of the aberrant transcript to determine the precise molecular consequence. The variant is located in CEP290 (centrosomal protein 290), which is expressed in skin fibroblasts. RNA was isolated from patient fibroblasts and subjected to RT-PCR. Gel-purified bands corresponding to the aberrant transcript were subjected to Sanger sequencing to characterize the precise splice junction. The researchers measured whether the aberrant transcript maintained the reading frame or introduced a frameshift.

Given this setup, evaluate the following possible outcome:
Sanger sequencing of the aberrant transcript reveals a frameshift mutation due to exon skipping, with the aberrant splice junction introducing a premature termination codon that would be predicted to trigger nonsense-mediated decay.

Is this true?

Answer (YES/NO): NO